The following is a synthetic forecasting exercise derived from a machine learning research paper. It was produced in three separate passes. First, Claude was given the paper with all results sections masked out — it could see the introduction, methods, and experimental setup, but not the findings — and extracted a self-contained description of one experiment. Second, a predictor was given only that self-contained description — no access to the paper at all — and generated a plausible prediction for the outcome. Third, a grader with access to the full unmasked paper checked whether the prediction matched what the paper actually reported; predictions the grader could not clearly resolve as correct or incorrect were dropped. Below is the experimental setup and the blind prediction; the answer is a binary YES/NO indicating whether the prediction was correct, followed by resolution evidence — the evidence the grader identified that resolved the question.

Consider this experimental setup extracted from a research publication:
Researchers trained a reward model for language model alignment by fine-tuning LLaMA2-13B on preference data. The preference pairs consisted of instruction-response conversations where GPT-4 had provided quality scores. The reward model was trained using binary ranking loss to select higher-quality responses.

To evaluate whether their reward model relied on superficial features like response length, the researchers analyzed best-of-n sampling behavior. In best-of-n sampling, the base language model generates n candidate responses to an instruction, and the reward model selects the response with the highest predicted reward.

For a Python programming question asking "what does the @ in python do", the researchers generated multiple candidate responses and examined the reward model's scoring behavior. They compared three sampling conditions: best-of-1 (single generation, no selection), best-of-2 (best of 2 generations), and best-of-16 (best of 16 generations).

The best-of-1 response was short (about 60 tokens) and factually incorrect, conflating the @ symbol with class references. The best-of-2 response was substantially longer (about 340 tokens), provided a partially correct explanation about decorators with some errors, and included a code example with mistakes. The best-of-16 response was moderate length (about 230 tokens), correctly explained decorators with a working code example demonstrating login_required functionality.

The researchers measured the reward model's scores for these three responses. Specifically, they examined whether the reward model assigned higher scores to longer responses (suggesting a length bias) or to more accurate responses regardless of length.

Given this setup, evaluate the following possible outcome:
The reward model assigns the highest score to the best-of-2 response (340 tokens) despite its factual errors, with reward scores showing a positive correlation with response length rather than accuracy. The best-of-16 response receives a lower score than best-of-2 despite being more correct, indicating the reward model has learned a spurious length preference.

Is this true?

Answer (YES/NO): NO